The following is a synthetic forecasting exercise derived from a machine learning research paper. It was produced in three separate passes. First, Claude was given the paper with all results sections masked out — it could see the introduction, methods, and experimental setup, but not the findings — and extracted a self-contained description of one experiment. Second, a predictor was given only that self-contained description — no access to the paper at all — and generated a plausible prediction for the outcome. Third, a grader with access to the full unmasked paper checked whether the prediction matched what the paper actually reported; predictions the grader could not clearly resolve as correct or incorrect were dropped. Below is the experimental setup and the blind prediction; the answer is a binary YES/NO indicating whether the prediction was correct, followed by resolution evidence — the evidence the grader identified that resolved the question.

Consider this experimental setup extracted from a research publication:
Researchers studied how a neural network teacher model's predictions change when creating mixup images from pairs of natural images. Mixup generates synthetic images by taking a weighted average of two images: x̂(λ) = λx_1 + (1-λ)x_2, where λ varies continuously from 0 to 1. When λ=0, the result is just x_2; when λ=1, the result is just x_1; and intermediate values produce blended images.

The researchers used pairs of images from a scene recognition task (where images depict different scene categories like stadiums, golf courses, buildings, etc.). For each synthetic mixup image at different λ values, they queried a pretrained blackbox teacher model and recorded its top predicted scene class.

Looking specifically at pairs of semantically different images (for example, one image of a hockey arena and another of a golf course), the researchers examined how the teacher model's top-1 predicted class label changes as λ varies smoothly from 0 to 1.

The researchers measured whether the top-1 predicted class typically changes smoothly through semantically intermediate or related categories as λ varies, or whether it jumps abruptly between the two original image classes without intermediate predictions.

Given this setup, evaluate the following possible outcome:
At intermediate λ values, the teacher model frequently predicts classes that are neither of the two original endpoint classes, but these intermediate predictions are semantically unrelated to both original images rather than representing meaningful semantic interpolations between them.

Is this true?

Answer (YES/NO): NO